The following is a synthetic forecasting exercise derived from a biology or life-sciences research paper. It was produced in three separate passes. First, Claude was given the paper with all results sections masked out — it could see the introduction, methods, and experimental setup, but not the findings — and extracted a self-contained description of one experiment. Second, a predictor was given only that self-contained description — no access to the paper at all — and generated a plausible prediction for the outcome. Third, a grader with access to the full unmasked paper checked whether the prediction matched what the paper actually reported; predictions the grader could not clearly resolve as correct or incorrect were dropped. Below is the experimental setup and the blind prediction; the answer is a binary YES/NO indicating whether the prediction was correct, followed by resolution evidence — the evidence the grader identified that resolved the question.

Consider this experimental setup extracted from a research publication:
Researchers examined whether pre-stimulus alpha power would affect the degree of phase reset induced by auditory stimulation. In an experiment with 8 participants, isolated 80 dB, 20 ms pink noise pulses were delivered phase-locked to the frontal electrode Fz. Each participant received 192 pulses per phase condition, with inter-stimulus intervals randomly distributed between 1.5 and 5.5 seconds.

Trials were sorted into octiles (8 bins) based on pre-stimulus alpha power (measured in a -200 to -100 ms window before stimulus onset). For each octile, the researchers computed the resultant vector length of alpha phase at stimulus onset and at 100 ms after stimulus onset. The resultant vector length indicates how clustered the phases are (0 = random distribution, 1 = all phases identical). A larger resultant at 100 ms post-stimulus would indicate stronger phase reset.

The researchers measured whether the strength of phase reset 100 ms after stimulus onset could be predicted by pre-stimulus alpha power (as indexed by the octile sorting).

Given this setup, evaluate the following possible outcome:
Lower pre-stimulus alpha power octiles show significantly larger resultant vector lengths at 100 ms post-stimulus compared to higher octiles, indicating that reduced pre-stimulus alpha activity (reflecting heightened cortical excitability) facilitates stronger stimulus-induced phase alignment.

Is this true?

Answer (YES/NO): YES